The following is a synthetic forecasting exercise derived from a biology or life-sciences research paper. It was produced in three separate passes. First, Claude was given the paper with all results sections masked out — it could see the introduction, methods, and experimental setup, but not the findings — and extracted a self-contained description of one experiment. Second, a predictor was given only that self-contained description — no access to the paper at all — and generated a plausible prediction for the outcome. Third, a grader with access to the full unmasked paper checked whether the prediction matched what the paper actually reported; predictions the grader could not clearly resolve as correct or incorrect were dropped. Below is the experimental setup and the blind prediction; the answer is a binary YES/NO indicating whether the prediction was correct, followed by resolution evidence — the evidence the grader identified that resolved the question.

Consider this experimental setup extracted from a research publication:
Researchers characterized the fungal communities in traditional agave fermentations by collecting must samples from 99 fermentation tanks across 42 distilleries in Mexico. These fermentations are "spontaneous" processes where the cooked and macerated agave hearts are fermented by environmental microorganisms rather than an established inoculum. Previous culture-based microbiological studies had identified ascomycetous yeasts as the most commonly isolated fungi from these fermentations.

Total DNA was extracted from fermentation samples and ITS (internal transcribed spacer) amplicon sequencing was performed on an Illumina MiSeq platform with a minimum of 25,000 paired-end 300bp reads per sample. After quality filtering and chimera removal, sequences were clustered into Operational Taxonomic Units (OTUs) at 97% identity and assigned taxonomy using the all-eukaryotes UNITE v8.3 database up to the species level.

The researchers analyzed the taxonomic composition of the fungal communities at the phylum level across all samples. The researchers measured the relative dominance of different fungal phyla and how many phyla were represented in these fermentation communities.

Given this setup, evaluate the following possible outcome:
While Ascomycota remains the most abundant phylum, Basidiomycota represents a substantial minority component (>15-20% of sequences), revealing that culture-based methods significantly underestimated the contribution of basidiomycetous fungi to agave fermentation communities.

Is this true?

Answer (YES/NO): NO